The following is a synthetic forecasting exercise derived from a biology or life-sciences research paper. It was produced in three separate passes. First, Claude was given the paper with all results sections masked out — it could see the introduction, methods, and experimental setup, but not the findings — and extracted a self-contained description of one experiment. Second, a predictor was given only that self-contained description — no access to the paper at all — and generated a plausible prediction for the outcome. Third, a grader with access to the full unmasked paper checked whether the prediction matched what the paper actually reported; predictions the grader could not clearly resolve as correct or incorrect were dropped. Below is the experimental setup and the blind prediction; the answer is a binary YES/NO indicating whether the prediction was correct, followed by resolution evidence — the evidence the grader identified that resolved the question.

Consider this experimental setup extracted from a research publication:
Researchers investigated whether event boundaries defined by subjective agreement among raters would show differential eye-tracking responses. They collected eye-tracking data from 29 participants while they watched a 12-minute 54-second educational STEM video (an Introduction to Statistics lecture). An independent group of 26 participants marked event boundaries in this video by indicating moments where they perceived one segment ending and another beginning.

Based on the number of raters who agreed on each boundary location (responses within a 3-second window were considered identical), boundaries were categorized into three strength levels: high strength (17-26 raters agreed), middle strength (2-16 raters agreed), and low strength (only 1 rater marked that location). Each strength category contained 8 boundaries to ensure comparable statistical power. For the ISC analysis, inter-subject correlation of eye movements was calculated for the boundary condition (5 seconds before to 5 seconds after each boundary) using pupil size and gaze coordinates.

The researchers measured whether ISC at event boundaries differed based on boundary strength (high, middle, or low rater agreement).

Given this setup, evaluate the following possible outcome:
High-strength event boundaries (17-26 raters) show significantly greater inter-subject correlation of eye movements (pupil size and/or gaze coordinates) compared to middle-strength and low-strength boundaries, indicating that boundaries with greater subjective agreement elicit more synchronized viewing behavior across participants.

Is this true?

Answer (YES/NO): NO